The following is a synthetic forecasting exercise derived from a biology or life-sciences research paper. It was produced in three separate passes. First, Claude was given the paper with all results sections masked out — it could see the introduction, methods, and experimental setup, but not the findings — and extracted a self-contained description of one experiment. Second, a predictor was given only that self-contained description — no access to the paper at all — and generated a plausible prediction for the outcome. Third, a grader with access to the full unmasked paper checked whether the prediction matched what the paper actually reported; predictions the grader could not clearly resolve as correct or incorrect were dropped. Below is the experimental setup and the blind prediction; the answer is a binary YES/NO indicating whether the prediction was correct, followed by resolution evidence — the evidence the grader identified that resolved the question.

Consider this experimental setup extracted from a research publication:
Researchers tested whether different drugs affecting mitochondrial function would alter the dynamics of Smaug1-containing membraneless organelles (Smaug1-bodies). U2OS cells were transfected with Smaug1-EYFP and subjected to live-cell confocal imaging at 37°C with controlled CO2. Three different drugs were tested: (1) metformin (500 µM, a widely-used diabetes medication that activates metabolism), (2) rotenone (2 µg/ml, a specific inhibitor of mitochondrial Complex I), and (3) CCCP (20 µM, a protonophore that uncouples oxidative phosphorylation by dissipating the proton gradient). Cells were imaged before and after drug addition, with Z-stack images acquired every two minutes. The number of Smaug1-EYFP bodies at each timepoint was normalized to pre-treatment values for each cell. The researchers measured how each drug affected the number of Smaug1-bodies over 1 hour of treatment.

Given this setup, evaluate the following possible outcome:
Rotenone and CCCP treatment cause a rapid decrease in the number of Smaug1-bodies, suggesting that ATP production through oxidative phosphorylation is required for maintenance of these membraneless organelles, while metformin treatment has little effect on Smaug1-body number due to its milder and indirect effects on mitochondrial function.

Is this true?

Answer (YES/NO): NO